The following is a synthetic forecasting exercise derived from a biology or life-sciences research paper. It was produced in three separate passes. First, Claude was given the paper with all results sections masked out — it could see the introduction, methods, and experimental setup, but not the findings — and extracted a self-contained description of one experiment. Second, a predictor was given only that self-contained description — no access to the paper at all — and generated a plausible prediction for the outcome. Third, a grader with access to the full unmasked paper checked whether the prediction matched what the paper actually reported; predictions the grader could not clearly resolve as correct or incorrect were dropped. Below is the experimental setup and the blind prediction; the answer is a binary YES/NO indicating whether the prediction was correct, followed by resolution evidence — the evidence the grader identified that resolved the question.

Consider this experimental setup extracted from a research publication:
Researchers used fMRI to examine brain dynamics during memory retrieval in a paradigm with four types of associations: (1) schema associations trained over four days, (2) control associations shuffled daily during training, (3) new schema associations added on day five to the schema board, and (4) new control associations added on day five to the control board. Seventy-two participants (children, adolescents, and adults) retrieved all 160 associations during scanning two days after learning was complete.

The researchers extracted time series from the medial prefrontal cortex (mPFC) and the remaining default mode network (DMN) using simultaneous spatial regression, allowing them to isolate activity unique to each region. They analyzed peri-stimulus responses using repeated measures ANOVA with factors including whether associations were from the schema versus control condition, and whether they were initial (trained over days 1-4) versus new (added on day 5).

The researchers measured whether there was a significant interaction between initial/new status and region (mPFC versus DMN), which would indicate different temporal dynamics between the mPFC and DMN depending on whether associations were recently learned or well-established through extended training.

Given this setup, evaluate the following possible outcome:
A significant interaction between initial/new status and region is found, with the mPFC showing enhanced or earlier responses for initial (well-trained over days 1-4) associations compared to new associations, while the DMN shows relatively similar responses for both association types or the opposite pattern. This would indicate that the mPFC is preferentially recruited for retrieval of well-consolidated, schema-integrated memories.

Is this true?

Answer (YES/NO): NO